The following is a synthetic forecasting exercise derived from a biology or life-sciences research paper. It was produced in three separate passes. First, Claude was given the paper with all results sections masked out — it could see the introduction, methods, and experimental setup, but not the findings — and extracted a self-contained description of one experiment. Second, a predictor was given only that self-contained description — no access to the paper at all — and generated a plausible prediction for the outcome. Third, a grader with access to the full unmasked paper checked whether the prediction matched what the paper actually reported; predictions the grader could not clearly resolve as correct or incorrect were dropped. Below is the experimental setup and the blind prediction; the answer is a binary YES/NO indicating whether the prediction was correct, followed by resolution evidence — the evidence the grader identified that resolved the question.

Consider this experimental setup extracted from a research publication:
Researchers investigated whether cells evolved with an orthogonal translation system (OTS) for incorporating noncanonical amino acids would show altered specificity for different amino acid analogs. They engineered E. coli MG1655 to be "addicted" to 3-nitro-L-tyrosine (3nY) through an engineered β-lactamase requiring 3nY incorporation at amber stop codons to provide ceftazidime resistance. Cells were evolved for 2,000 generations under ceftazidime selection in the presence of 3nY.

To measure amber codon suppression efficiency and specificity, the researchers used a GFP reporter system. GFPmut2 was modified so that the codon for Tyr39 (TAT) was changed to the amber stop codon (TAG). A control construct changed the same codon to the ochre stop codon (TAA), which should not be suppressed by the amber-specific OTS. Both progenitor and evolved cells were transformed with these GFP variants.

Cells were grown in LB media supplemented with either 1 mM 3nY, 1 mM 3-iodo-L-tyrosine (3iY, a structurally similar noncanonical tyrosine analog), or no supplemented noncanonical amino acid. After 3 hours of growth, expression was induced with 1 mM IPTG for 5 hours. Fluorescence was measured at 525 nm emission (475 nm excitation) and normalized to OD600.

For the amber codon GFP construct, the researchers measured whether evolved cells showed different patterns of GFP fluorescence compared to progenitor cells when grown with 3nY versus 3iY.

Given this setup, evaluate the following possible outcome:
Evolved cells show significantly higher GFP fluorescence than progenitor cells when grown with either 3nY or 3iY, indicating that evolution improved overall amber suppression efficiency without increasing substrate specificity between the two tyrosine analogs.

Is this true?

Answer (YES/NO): NO